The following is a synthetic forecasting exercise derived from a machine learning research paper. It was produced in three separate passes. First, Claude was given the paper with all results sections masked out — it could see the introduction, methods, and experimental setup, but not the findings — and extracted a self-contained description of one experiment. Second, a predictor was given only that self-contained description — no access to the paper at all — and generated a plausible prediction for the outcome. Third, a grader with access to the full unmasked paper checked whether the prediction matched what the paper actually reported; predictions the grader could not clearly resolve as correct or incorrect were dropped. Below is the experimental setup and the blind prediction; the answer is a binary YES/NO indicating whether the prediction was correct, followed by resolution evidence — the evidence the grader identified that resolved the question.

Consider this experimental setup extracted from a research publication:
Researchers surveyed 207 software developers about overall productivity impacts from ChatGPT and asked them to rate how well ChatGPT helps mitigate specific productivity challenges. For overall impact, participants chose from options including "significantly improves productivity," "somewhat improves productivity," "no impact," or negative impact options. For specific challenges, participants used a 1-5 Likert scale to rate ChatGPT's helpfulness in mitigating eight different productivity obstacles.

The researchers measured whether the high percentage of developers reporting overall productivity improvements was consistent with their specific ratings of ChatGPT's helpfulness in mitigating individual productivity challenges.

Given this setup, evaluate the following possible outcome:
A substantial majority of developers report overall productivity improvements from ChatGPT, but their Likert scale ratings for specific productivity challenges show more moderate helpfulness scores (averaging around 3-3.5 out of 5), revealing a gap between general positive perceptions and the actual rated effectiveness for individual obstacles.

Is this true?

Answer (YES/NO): YES